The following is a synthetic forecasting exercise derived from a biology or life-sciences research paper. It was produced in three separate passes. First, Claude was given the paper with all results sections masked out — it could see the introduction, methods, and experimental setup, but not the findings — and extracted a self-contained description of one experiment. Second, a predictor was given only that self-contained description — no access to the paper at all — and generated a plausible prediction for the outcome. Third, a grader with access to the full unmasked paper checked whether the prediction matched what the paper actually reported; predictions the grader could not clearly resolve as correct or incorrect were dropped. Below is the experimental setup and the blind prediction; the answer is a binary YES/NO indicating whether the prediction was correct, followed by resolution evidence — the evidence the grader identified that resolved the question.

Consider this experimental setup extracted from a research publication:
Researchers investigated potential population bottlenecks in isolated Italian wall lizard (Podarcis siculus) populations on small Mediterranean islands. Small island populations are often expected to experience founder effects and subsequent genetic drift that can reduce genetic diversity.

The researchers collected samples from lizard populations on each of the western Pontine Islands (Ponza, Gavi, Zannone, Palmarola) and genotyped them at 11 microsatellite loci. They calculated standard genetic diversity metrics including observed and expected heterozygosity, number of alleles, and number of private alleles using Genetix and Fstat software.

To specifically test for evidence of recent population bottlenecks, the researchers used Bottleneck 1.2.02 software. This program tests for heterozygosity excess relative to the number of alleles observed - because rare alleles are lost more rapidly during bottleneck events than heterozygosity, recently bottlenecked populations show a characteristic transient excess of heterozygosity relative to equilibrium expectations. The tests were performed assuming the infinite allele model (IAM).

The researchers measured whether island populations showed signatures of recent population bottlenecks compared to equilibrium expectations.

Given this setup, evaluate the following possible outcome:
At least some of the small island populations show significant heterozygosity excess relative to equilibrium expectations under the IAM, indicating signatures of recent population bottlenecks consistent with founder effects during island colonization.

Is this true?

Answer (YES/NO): YES